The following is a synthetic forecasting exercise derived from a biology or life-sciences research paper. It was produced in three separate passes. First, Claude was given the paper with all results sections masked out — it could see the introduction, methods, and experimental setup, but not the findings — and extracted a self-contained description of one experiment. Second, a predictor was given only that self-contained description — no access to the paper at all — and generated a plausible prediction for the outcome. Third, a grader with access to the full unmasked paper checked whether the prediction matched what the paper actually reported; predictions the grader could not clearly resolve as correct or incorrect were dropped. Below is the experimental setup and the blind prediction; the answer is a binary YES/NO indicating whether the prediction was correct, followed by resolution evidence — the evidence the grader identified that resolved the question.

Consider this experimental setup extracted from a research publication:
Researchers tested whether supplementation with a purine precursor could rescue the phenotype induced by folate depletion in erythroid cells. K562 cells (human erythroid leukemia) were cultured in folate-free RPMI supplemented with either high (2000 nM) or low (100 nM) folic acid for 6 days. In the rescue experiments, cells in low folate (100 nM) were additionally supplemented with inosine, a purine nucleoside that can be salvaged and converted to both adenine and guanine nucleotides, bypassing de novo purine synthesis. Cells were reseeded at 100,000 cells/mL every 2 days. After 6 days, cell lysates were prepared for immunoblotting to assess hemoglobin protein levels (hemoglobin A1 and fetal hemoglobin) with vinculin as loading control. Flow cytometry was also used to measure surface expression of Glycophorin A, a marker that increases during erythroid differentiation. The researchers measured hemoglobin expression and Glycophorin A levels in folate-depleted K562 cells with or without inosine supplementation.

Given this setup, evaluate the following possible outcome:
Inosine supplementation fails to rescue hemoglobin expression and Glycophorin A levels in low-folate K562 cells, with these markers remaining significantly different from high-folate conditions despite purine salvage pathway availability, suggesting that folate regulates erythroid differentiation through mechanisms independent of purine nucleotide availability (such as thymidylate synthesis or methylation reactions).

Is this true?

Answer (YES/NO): NO